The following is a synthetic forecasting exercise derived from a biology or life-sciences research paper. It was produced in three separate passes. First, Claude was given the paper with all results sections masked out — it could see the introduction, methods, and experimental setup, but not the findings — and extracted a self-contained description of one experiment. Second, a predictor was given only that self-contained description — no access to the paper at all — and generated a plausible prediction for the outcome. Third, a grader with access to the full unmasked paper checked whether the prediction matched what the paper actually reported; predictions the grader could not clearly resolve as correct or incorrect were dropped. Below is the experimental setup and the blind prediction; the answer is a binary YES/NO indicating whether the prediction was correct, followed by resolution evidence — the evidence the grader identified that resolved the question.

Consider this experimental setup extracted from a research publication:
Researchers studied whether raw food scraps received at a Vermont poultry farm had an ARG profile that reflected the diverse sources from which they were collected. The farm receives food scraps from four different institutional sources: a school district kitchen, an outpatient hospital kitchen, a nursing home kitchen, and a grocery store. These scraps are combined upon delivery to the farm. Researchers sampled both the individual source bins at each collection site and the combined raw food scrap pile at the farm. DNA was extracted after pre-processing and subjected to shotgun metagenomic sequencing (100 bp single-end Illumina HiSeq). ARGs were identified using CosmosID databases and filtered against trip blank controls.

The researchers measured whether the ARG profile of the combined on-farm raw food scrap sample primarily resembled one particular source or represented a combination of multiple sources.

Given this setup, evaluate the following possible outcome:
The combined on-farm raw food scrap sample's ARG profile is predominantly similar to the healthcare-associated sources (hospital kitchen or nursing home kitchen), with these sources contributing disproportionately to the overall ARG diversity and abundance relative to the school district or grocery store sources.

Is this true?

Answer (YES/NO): NO